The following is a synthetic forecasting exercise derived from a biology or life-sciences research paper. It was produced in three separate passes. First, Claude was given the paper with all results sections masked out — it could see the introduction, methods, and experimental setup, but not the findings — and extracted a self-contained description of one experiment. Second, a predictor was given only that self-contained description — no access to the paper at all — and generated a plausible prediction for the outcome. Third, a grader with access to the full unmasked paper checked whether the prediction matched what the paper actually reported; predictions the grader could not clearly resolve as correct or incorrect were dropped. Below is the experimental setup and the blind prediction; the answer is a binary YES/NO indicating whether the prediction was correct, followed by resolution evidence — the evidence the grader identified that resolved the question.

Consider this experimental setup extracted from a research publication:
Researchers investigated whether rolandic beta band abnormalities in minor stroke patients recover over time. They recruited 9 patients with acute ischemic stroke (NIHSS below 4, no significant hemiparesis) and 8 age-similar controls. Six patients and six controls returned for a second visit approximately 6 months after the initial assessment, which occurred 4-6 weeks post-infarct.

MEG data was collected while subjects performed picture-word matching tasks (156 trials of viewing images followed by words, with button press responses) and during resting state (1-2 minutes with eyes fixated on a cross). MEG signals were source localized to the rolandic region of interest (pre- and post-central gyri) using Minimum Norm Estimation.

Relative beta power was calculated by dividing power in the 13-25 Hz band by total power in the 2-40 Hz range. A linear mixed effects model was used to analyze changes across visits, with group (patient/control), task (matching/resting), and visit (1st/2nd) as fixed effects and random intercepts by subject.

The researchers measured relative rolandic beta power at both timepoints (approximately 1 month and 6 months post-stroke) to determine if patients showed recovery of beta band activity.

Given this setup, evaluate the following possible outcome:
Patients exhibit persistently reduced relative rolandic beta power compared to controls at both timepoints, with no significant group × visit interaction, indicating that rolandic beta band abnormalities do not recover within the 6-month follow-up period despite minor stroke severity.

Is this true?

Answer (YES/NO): YES